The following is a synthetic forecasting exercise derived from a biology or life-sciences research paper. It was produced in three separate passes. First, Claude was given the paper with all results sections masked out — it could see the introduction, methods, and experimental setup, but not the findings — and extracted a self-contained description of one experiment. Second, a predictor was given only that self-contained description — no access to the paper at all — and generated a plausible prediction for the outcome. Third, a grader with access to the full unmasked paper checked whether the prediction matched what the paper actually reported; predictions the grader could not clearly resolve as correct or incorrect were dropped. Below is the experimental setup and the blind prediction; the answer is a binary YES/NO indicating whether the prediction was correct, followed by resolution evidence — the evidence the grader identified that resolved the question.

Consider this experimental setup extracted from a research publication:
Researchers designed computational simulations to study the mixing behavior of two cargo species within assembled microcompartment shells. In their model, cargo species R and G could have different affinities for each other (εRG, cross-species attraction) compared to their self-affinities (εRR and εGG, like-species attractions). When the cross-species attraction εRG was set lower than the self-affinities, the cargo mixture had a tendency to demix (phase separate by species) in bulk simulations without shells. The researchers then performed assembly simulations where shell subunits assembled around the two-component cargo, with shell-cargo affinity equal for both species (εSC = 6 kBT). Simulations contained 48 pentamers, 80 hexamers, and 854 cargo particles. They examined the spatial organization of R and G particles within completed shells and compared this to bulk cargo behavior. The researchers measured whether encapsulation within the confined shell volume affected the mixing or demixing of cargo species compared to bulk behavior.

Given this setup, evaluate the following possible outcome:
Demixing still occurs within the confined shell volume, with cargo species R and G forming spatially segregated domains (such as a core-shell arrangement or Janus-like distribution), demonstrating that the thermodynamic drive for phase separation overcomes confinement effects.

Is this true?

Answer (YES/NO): YES